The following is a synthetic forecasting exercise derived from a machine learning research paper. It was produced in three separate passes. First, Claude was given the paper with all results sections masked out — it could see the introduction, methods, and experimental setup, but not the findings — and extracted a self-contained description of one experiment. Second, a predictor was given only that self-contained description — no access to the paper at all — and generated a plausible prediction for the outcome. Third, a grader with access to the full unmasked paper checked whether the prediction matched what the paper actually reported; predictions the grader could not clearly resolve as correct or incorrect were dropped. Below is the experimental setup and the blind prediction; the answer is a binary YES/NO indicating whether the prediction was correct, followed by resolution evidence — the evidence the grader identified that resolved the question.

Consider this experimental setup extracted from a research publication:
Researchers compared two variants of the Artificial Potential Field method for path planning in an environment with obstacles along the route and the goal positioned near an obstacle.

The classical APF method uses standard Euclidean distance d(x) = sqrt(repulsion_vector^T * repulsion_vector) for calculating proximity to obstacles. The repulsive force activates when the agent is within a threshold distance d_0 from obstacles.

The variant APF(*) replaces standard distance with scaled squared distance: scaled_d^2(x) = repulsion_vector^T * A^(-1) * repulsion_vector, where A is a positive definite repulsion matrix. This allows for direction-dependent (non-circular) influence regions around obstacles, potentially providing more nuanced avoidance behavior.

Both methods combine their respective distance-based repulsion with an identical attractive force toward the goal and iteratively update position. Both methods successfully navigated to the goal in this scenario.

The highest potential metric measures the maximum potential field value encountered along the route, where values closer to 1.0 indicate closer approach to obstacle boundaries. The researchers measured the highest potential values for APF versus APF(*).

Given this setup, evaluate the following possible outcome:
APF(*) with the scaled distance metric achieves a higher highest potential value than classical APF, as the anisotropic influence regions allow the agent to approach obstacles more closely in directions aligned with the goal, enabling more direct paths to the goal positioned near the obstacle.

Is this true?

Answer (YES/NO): NO